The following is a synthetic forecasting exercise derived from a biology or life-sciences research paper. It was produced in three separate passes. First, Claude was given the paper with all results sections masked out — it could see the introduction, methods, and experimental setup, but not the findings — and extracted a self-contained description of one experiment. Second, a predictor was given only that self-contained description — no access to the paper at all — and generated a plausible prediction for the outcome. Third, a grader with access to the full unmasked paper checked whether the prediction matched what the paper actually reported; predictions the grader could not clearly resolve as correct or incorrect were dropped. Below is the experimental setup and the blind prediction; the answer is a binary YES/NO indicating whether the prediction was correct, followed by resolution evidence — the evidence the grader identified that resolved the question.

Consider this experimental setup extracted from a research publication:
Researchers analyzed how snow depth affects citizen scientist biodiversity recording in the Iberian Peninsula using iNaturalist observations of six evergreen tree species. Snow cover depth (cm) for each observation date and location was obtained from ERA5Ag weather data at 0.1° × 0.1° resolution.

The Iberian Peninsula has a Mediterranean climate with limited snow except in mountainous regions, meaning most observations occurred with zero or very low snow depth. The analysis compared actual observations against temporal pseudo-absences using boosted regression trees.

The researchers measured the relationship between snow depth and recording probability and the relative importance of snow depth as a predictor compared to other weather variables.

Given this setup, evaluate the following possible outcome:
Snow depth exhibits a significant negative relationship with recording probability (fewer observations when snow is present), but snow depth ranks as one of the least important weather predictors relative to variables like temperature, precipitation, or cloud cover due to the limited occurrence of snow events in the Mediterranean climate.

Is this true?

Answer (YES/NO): NO